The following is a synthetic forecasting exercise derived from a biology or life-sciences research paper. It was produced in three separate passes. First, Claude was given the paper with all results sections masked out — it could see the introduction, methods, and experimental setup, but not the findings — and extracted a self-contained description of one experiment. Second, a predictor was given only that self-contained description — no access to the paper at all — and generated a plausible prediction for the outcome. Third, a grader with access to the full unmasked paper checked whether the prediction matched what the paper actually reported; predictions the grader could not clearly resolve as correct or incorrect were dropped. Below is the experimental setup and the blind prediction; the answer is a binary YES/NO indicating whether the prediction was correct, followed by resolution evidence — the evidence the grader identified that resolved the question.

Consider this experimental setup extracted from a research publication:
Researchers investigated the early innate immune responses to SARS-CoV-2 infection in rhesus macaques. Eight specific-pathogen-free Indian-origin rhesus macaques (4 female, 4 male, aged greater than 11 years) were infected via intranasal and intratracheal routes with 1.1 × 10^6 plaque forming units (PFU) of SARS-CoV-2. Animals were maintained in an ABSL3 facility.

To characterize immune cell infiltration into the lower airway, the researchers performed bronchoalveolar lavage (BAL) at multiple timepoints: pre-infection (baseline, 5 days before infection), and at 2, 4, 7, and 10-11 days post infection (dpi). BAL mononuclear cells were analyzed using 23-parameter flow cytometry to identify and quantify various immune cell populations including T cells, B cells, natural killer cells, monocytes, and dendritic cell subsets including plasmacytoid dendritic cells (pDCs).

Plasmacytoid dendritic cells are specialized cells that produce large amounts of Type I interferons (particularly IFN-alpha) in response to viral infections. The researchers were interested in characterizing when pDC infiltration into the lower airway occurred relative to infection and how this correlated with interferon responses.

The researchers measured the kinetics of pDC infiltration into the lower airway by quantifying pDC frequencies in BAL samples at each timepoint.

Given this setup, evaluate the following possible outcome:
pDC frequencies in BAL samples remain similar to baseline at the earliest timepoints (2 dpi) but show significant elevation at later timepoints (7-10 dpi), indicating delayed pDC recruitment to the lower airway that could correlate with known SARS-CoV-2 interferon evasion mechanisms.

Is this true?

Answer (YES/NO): NO